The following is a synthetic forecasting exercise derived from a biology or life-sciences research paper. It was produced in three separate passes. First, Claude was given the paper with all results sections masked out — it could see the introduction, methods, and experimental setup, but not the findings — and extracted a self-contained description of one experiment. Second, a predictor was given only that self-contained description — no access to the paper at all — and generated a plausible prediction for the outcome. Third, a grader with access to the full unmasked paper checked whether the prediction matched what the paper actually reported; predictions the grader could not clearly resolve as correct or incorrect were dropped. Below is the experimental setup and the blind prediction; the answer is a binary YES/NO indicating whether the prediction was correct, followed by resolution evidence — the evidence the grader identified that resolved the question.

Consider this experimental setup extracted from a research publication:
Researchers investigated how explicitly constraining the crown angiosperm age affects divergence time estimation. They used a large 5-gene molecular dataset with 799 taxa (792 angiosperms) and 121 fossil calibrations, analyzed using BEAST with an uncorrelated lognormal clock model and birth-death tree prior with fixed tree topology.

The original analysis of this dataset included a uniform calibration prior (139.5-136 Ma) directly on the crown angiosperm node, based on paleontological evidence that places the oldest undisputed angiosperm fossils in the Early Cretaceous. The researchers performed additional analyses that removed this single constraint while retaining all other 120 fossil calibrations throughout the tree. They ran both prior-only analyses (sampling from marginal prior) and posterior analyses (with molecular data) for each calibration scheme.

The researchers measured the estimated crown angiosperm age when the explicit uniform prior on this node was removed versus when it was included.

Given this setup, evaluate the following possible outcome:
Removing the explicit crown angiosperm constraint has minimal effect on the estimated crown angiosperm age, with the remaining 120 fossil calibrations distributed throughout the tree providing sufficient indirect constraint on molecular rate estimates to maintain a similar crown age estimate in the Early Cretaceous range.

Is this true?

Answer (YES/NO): NO